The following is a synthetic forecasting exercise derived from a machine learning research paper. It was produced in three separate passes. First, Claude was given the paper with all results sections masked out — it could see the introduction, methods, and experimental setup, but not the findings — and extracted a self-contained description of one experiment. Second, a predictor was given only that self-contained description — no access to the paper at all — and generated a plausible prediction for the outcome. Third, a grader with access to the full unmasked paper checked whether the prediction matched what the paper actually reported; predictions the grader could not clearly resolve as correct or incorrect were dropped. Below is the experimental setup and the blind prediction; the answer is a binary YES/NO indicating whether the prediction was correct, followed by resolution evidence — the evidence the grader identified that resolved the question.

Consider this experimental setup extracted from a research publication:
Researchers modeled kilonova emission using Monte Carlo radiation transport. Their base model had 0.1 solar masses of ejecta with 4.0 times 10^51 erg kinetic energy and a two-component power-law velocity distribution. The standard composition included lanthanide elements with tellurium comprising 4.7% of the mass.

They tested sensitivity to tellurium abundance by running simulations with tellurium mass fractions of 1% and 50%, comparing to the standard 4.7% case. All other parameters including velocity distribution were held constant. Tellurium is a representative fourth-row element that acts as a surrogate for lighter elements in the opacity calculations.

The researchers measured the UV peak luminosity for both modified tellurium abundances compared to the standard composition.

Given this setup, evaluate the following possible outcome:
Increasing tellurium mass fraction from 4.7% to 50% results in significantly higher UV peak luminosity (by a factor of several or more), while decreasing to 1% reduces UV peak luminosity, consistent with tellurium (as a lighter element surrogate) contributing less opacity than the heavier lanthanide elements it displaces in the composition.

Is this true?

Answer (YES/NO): NO